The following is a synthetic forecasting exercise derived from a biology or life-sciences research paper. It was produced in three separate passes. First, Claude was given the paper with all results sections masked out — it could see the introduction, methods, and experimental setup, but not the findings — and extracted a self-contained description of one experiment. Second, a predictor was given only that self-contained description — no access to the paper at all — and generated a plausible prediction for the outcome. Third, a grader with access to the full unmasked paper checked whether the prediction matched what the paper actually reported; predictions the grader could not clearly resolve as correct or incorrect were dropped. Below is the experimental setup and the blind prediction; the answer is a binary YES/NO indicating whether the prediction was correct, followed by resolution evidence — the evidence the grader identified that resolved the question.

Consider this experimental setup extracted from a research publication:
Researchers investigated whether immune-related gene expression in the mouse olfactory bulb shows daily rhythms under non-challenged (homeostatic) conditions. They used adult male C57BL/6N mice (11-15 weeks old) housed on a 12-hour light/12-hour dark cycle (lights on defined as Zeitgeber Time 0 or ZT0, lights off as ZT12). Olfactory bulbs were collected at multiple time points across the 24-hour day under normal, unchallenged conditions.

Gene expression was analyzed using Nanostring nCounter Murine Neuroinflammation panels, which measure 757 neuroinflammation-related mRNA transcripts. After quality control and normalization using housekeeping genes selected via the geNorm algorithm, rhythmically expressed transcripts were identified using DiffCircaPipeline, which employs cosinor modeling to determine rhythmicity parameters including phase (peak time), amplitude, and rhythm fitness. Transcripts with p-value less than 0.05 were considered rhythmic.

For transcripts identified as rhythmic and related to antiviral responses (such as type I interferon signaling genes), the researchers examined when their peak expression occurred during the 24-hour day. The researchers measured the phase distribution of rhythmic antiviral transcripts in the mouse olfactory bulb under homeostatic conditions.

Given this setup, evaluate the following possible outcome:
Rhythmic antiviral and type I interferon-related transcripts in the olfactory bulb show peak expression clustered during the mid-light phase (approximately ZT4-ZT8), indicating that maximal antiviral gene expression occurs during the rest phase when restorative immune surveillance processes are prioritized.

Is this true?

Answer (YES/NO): NO